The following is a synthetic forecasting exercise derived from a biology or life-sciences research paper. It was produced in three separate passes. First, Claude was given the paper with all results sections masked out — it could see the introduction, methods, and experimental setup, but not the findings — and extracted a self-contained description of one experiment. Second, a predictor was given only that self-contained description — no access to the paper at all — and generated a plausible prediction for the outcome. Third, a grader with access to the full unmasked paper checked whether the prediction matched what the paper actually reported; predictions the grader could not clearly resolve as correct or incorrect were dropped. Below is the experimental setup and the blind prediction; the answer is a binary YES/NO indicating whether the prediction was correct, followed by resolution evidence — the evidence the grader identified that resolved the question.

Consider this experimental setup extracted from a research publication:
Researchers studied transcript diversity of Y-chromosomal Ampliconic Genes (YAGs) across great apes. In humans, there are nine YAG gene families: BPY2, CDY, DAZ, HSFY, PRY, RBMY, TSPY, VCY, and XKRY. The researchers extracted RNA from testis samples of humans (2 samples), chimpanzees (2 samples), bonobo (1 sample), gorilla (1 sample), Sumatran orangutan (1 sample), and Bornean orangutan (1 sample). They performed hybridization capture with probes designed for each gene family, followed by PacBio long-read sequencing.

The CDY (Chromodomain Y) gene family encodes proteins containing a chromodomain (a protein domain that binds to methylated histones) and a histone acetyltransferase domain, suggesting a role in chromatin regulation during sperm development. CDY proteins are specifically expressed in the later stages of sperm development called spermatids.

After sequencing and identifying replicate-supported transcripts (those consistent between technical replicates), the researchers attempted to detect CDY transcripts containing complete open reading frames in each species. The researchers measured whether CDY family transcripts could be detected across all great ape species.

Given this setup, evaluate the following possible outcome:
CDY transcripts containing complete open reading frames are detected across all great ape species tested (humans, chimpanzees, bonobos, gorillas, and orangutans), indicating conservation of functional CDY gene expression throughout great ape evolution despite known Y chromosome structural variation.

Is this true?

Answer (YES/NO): YES